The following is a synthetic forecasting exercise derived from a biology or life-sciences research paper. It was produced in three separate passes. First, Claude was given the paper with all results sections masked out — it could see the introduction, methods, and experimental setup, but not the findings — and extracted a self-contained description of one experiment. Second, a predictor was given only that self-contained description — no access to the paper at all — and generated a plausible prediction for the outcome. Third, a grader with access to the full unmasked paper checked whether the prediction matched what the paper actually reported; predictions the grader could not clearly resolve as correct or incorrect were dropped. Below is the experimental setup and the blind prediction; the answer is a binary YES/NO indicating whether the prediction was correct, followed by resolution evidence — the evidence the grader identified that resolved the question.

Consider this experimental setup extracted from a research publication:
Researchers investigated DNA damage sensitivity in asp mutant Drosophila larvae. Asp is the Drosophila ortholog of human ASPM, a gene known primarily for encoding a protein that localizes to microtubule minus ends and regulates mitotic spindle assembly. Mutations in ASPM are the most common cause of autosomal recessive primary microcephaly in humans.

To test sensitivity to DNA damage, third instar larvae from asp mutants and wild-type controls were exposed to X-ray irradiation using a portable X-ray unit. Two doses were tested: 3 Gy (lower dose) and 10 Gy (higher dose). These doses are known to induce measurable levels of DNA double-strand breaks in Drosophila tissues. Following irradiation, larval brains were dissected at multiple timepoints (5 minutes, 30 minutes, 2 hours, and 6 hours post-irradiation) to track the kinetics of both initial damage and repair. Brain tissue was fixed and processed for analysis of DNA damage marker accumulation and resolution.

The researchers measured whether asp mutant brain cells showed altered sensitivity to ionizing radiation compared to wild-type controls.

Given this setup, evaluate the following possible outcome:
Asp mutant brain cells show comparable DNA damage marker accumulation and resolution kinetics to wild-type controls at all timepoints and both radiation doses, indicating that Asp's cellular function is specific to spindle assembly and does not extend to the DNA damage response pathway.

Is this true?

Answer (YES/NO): NO